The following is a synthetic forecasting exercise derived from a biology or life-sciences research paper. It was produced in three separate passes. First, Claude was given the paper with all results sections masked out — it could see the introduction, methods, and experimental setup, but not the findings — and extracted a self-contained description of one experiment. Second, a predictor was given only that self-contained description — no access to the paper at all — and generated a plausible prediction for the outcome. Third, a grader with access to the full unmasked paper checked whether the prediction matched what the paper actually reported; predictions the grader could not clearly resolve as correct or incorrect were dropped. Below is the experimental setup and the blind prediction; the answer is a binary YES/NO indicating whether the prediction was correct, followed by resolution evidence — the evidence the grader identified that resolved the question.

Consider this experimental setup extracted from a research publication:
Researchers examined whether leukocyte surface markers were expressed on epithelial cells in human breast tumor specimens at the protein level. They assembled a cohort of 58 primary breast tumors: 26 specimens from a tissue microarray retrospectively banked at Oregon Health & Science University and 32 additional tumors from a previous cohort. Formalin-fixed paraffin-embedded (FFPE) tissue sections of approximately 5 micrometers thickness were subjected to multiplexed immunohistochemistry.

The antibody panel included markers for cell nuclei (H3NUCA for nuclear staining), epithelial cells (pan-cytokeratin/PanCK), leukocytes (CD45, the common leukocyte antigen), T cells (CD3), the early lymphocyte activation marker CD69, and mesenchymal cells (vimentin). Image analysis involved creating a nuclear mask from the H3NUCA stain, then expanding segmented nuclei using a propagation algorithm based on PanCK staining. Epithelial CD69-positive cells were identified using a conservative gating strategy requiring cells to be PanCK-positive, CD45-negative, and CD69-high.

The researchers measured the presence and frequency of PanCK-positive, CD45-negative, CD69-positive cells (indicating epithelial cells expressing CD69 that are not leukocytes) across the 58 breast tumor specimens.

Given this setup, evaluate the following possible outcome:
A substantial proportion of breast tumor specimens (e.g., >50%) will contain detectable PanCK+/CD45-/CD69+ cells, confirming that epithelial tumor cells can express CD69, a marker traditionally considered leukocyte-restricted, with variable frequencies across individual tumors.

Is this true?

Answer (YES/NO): YES